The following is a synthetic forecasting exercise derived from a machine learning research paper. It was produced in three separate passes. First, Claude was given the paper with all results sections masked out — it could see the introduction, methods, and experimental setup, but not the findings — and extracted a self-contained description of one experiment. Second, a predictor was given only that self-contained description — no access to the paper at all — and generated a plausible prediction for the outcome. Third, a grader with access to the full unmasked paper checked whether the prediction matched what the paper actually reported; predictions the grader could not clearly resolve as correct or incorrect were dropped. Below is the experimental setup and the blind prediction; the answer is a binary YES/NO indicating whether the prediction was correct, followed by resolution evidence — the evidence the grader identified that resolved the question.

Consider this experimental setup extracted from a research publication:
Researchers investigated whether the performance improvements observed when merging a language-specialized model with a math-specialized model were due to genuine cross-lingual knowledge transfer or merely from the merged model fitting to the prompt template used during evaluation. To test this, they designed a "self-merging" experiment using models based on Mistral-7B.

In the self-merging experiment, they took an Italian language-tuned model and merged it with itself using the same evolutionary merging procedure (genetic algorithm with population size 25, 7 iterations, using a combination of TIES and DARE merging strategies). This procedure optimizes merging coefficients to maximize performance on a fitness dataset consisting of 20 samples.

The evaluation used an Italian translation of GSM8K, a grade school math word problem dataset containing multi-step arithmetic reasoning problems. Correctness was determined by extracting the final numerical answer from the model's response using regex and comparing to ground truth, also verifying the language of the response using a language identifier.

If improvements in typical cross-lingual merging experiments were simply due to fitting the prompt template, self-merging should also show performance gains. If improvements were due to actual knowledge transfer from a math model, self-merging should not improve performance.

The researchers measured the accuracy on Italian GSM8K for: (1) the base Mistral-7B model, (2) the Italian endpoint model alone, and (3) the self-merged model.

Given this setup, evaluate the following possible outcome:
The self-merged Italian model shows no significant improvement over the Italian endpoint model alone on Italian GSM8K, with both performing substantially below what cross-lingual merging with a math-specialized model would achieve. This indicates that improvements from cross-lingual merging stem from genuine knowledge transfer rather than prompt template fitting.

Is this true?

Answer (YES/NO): YES